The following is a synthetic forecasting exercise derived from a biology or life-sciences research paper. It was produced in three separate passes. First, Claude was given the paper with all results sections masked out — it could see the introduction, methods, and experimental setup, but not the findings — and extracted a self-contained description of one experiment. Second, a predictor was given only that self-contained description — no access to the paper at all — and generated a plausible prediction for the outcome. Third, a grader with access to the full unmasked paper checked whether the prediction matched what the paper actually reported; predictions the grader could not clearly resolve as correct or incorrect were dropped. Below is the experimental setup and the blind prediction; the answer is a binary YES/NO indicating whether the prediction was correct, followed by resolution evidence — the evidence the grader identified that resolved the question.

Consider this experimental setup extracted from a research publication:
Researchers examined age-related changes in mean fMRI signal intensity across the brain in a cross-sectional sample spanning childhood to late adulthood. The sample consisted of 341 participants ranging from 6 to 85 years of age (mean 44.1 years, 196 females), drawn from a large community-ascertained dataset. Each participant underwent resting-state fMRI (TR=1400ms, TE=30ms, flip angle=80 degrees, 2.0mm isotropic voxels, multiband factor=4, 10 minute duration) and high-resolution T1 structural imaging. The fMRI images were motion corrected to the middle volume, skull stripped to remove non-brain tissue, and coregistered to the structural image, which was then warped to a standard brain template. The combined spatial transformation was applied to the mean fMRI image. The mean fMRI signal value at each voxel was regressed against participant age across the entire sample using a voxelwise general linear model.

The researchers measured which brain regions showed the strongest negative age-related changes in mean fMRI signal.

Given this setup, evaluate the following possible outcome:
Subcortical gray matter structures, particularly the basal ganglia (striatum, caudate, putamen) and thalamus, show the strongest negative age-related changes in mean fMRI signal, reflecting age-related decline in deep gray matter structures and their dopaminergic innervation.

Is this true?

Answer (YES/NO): YES